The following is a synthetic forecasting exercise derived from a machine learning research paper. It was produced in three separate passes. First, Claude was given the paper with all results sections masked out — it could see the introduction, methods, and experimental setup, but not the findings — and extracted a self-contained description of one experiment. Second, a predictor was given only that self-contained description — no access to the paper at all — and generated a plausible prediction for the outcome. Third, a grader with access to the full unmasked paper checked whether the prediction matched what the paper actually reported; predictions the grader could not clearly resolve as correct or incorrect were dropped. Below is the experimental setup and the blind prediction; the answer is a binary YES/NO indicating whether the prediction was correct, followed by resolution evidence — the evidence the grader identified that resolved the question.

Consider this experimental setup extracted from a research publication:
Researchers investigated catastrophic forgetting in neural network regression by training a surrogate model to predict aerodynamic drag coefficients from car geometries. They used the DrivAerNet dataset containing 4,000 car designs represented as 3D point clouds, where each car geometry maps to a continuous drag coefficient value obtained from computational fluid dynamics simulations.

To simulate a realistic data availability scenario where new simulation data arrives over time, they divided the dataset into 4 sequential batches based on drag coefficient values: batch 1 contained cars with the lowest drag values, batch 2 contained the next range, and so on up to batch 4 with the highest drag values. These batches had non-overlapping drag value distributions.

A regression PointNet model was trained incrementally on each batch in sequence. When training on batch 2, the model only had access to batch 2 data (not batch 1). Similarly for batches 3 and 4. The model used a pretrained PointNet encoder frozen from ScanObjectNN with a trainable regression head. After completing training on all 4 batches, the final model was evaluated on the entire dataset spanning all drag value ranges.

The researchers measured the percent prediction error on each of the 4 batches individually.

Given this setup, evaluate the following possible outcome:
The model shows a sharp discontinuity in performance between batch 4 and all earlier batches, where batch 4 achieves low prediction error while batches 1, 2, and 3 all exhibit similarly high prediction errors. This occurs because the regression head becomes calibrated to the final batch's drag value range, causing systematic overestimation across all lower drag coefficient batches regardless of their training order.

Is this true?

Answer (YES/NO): NO